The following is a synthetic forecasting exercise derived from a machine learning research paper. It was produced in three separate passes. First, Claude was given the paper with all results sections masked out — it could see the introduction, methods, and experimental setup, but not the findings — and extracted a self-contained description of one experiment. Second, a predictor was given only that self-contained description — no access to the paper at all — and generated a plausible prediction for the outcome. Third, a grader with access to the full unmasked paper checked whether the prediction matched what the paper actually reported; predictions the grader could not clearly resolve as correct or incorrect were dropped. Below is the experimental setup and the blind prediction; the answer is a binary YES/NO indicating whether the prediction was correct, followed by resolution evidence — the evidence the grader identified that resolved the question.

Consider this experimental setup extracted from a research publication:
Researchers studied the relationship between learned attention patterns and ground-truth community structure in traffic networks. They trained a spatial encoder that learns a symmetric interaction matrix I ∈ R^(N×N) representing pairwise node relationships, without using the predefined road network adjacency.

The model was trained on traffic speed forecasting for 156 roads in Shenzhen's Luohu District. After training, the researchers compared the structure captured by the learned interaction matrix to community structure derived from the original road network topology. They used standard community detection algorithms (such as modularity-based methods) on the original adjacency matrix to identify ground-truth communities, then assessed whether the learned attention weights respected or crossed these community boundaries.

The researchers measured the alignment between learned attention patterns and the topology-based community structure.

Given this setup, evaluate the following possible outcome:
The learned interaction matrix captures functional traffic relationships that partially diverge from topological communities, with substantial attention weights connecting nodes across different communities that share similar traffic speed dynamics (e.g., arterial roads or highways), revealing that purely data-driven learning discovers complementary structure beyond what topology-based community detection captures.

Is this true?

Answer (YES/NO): NO